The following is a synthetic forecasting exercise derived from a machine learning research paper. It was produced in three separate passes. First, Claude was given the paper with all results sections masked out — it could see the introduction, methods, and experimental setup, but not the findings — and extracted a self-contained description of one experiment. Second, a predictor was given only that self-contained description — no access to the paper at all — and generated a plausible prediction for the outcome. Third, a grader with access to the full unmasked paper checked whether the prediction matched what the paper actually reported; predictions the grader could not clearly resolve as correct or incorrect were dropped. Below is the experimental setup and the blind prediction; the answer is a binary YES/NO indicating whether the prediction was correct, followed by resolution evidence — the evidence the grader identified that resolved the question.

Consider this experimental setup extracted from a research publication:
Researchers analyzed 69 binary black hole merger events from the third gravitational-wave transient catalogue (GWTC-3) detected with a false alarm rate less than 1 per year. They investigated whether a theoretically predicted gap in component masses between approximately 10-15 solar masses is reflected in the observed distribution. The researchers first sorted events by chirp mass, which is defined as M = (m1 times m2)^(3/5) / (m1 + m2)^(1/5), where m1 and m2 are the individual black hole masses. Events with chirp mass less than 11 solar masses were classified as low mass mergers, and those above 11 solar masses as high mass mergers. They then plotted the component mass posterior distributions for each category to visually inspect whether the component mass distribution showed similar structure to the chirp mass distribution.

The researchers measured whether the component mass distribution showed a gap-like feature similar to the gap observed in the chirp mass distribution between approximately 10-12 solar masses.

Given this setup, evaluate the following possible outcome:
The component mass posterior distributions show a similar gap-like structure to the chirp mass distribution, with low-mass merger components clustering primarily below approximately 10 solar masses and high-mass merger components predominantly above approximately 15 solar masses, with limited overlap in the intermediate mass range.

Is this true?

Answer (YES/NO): NO